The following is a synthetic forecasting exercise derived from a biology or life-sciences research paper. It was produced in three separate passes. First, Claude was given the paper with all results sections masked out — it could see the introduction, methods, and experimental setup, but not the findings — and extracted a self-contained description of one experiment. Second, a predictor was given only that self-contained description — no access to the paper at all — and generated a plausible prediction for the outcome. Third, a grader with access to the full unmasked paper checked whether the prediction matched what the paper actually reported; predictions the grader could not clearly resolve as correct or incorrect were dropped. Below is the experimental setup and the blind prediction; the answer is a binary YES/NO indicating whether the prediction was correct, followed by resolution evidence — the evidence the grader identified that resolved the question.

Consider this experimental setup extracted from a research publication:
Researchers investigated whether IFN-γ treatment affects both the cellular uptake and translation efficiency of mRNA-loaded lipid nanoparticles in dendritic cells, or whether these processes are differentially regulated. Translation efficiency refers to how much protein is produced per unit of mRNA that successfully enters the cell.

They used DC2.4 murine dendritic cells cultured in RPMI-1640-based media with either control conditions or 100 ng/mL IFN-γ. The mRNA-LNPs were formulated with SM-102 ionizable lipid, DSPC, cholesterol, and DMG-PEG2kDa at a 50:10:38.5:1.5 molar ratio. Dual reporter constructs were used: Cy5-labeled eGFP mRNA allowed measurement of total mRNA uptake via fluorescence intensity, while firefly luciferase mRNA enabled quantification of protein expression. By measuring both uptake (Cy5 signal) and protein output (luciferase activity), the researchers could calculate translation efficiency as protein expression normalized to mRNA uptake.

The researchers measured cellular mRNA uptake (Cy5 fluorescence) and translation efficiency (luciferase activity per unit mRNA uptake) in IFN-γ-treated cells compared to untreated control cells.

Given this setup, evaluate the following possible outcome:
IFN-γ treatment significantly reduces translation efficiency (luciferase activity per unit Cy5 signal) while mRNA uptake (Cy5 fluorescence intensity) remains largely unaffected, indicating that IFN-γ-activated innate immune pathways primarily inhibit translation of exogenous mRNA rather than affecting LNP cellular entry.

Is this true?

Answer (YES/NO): NO